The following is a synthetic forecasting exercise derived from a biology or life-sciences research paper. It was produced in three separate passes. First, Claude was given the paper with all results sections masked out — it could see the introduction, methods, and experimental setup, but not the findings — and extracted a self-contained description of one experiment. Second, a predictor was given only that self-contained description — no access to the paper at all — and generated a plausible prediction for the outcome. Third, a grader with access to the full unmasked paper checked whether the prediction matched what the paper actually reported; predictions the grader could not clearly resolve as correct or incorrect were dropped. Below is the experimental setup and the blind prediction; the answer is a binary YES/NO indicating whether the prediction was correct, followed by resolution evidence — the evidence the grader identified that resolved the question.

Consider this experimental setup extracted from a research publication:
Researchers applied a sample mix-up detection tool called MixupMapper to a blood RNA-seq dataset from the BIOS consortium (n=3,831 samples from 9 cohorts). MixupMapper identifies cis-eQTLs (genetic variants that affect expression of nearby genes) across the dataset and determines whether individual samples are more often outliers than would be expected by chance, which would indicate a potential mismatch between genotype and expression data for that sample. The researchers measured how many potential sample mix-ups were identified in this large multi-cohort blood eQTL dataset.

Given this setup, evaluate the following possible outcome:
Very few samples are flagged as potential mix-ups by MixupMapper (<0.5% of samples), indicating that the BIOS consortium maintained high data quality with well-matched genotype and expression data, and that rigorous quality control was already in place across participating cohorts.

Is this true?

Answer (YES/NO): YES